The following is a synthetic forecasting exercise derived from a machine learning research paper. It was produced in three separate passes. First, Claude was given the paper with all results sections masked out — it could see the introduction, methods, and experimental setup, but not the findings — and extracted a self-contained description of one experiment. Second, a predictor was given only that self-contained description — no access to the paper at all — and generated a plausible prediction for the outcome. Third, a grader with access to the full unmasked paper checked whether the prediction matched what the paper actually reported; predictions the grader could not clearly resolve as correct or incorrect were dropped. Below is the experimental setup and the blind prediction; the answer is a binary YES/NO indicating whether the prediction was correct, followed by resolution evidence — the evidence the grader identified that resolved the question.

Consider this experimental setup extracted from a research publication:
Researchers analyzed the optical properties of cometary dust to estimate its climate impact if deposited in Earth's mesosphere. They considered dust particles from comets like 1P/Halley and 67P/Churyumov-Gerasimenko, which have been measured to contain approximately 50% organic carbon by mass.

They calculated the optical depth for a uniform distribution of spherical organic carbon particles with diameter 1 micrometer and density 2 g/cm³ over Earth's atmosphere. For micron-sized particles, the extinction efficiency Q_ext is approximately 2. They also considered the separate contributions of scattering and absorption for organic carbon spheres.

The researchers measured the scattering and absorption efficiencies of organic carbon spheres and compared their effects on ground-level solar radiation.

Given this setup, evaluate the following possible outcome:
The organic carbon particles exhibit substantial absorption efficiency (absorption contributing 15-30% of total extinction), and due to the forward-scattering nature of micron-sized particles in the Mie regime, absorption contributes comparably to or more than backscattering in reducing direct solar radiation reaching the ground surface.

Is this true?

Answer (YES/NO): NO